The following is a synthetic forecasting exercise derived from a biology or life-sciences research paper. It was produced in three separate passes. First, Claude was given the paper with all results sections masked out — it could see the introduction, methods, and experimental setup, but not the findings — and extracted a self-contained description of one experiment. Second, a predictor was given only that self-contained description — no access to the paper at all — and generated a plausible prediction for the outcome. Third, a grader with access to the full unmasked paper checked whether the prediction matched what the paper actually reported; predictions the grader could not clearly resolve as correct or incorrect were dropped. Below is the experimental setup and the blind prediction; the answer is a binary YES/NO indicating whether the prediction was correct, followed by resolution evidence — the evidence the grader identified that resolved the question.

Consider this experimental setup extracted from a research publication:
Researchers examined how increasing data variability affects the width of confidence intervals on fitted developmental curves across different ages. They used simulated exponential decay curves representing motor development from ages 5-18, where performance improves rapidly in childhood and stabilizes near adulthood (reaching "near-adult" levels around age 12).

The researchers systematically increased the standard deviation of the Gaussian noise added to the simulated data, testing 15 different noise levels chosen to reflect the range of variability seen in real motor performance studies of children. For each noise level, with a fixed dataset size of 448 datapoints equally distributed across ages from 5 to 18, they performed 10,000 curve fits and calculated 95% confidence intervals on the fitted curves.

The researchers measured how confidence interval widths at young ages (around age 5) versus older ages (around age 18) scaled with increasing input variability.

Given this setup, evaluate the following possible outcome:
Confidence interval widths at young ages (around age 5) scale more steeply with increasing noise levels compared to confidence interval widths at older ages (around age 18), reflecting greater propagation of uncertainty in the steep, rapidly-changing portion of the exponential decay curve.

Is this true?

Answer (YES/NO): YES